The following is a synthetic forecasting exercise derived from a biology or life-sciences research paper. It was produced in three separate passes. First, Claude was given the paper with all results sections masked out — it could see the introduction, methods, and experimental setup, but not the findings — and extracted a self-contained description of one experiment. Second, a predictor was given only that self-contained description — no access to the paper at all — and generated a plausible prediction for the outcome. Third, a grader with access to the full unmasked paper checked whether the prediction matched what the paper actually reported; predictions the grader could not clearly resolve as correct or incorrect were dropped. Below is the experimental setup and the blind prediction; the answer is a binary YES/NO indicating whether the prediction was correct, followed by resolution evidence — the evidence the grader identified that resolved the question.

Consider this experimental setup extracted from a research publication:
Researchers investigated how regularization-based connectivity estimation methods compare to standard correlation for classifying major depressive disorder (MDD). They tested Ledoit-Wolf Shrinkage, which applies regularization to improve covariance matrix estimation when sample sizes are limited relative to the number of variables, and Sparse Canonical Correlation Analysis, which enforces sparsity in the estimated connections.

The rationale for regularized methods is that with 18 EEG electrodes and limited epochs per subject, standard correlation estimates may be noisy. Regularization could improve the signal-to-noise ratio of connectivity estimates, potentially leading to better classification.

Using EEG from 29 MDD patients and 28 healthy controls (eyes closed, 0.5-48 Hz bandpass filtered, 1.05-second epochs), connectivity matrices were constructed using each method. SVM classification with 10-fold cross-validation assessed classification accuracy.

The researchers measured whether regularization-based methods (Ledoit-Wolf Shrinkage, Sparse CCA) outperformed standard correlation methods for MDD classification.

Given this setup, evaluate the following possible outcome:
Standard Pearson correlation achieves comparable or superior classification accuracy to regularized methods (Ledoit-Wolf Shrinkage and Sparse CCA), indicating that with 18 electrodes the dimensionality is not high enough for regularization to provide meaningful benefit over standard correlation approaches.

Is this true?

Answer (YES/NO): YES